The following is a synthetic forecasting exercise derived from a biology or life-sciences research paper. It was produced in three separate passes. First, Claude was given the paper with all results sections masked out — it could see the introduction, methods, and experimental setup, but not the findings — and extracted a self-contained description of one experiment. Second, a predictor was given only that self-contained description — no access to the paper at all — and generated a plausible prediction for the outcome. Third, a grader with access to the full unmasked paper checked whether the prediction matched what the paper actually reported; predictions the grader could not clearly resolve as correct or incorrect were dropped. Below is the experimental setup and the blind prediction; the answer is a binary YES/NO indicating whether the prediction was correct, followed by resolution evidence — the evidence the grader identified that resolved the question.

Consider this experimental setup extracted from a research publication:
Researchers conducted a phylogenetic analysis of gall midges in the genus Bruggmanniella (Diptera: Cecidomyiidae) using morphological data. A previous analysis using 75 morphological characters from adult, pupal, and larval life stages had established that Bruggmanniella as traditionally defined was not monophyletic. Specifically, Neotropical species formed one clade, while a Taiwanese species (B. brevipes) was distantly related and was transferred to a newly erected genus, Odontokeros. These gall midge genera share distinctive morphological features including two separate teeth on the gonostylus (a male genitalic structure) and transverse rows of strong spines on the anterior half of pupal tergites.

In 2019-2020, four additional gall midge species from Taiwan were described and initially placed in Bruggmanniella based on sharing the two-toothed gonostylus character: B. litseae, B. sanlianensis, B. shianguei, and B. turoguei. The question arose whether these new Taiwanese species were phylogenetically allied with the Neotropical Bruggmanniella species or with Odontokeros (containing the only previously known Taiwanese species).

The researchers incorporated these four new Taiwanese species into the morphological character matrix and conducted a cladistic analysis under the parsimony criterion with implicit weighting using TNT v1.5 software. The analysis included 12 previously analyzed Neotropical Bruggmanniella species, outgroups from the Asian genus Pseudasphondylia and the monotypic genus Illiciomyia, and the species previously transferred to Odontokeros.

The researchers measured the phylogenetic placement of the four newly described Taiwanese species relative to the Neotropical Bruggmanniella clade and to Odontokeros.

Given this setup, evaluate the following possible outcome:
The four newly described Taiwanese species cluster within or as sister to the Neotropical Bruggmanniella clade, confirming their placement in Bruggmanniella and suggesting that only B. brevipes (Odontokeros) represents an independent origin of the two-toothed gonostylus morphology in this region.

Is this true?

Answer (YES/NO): NO